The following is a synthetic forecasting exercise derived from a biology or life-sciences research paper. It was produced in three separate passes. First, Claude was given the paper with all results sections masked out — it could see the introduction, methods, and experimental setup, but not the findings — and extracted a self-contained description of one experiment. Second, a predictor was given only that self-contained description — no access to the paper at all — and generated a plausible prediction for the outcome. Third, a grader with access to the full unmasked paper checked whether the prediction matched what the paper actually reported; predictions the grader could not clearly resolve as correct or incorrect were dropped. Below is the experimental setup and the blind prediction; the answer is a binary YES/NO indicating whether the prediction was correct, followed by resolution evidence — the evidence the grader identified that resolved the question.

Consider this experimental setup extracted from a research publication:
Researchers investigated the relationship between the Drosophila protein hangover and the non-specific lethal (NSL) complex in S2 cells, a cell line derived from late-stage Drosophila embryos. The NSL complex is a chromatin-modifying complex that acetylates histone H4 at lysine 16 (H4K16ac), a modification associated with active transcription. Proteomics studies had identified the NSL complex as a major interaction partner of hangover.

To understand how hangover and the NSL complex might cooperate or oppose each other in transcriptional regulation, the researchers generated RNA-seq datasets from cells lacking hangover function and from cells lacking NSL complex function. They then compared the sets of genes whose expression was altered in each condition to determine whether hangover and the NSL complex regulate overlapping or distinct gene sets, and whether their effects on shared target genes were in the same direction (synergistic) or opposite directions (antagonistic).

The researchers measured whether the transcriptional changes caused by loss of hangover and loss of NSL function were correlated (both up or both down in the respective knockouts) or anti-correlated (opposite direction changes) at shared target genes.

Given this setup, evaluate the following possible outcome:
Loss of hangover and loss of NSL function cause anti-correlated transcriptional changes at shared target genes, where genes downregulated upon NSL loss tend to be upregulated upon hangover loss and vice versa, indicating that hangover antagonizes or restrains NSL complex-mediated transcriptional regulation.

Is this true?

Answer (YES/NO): YES